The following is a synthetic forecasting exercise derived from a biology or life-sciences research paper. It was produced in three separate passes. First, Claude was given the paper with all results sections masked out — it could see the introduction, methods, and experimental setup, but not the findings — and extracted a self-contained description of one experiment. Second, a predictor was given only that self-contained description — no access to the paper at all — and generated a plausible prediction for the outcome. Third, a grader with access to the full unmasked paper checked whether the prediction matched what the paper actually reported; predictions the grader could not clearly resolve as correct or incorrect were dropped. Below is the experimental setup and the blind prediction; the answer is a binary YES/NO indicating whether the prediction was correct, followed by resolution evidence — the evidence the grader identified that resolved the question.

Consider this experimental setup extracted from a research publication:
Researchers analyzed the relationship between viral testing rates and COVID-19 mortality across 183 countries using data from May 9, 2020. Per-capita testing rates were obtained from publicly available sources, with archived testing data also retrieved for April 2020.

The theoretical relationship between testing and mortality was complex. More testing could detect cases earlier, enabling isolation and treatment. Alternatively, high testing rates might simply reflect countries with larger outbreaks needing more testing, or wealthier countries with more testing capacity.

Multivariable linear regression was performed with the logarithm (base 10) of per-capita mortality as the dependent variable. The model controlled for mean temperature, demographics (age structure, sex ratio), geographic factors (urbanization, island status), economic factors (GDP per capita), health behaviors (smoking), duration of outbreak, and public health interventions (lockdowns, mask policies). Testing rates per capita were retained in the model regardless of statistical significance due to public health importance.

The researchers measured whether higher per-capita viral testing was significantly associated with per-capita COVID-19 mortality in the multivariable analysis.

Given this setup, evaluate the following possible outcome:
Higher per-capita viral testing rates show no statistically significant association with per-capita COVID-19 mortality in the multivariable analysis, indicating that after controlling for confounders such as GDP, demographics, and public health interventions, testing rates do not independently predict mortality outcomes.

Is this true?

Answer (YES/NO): YES